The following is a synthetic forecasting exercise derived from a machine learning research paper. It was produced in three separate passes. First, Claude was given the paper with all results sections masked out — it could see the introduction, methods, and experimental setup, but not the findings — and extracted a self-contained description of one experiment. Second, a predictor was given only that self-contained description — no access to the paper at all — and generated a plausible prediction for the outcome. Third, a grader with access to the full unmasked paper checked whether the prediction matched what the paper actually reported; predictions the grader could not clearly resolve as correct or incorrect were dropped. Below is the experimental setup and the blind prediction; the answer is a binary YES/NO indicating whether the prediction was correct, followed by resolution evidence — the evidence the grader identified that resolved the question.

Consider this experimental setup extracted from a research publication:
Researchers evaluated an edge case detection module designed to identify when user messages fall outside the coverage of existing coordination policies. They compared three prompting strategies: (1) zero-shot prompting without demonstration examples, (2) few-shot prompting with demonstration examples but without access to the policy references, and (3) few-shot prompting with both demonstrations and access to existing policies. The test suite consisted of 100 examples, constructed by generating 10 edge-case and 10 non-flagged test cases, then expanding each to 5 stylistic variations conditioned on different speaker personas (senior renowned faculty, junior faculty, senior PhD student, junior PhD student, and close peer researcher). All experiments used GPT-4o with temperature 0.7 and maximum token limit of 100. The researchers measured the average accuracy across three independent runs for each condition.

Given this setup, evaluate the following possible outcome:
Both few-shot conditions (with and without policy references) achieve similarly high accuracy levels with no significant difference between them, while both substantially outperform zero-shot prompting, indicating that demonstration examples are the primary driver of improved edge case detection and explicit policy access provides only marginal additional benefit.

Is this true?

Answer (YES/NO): NO